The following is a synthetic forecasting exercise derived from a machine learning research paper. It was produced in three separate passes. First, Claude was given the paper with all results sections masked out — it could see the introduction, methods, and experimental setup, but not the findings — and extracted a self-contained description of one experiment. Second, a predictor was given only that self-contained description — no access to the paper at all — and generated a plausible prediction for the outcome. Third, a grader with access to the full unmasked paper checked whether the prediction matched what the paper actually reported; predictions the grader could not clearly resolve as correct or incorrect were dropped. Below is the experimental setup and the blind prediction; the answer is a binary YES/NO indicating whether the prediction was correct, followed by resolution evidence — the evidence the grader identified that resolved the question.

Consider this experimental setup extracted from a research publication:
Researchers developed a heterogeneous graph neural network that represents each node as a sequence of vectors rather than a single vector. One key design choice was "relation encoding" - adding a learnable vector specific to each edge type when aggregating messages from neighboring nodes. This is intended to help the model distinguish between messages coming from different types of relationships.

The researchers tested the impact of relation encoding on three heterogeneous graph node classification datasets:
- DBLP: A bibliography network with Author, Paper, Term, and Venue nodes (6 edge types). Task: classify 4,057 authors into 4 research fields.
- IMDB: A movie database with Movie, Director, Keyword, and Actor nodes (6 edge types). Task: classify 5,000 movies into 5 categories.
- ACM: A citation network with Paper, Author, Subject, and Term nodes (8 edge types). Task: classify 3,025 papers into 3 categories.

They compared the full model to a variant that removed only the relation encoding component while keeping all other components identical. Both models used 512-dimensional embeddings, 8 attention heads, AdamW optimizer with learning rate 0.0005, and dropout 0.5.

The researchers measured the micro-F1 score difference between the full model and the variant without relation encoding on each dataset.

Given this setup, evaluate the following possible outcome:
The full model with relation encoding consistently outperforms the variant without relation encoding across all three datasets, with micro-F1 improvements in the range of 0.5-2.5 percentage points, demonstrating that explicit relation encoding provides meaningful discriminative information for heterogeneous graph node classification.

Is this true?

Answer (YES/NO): NO